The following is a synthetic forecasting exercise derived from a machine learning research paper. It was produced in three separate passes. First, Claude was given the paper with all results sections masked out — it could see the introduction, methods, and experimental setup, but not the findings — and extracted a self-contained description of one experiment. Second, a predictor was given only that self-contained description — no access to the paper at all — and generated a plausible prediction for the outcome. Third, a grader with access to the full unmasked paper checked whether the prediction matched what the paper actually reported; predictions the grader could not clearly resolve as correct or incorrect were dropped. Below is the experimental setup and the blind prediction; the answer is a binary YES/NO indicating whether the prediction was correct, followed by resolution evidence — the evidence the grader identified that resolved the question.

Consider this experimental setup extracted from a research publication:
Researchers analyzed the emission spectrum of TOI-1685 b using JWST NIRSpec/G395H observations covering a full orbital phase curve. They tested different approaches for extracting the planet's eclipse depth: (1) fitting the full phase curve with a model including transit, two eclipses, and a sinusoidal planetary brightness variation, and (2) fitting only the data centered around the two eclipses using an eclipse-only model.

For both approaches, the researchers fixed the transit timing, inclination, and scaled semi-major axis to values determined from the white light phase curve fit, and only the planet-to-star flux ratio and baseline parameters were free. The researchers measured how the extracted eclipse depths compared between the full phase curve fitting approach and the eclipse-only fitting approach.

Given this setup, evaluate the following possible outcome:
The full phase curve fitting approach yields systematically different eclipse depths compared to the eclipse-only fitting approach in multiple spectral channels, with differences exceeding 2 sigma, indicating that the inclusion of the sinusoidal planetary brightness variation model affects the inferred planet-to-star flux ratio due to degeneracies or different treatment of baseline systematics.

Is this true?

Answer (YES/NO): YES